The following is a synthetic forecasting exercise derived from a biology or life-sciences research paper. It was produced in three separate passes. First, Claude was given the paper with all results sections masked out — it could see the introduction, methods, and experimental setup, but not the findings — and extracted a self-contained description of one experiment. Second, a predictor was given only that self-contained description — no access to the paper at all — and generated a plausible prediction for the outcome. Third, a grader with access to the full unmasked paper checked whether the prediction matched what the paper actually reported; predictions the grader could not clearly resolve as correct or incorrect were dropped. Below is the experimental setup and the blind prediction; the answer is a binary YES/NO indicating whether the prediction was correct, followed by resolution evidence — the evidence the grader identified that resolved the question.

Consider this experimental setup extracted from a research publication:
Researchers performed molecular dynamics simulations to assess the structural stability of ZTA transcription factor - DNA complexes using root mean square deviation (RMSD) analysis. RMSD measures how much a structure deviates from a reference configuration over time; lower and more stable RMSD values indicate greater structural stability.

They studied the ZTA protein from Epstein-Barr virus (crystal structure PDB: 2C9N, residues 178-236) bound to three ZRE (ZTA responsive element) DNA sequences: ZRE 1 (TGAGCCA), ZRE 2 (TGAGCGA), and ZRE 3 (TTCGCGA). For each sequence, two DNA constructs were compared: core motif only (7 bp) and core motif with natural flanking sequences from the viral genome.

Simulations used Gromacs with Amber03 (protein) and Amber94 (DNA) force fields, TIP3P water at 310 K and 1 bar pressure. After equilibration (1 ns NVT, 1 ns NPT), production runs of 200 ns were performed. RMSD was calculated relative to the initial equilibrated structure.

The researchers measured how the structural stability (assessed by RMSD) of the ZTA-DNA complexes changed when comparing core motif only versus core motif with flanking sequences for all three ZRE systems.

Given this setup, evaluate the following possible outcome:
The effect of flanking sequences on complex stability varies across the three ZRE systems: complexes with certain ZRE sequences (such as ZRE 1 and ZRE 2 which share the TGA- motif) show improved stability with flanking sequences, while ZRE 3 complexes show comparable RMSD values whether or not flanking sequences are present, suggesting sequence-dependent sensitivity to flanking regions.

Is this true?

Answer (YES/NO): NO